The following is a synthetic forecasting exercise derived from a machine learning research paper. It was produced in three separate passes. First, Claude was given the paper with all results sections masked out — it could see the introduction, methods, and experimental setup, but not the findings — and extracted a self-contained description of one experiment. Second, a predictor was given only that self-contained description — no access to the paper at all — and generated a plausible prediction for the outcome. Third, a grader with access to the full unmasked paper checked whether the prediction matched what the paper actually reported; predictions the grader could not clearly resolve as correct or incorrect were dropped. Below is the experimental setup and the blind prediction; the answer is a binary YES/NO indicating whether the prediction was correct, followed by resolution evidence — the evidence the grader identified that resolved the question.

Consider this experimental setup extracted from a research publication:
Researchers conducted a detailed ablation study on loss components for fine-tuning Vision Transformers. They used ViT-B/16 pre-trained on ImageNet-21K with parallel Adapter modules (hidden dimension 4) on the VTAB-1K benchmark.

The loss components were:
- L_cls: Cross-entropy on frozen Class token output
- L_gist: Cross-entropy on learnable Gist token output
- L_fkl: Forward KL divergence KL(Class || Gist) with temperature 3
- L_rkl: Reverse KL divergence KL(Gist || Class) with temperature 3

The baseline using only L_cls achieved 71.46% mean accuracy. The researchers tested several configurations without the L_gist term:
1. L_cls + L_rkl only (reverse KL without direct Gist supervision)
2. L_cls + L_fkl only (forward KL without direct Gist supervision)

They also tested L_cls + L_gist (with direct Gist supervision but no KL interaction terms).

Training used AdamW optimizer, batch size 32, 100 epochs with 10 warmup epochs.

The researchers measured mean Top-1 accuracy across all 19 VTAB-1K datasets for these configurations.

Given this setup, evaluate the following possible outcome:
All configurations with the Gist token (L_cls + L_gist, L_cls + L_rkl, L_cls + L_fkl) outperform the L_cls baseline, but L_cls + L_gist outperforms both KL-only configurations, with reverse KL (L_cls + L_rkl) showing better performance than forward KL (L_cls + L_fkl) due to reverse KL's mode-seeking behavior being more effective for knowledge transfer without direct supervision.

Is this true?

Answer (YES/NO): NO